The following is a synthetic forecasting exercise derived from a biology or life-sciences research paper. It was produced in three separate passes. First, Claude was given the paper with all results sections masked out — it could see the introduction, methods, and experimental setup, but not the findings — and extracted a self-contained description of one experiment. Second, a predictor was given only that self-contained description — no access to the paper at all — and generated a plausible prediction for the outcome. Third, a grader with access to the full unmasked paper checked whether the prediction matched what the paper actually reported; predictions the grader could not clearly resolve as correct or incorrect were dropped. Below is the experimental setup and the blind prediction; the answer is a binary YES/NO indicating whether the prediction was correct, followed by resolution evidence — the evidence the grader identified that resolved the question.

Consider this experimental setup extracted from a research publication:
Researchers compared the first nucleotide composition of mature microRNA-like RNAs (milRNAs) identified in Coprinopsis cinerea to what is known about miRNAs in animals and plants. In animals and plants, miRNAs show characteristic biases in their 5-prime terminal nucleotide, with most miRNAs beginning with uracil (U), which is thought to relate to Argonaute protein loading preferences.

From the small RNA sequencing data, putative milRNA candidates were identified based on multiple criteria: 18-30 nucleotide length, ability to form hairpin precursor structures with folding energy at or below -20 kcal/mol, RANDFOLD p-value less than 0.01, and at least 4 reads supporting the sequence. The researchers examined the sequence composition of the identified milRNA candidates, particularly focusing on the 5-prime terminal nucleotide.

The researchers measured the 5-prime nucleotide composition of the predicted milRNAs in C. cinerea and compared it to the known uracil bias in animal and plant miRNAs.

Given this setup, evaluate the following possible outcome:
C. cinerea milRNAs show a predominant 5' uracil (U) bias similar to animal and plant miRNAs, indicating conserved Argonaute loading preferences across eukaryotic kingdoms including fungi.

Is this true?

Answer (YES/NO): NO